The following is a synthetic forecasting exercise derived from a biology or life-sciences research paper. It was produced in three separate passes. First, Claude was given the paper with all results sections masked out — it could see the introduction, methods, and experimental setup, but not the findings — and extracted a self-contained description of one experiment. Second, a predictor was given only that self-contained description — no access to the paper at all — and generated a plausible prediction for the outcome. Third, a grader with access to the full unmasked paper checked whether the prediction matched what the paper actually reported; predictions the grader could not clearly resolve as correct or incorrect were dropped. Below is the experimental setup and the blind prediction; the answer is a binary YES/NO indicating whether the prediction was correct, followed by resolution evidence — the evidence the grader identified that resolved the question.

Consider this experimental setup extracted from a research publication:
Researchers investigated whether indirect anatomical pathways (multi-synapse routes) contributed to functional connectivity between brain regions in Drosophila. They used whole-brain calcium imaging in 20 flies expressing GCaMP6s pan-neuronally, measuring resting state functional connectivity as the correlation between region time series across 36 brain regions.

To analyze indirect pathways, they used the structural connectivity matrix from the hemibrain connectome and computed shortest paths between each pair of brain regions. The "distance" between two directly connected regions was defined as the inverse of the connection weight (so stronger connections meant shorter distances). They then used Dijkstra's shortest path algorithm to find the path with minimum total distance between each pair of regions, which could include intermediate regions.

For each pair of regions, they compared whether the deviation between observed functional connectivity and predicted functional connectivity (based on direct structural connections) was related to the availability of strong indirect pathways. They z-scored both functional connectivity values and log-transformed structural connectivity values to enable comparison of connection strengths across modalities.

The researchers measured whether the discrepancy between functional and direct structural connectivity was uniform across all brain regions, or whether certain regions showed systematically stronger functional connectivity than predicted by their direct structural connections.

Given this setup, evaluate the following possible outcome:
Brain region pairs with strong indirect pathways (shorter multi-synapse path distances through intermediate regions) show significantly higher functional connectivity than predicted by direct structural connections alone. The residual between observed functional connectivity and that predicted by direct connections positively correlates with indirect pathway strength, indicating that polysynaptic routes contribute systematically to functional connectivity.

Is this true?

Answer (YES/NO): YES